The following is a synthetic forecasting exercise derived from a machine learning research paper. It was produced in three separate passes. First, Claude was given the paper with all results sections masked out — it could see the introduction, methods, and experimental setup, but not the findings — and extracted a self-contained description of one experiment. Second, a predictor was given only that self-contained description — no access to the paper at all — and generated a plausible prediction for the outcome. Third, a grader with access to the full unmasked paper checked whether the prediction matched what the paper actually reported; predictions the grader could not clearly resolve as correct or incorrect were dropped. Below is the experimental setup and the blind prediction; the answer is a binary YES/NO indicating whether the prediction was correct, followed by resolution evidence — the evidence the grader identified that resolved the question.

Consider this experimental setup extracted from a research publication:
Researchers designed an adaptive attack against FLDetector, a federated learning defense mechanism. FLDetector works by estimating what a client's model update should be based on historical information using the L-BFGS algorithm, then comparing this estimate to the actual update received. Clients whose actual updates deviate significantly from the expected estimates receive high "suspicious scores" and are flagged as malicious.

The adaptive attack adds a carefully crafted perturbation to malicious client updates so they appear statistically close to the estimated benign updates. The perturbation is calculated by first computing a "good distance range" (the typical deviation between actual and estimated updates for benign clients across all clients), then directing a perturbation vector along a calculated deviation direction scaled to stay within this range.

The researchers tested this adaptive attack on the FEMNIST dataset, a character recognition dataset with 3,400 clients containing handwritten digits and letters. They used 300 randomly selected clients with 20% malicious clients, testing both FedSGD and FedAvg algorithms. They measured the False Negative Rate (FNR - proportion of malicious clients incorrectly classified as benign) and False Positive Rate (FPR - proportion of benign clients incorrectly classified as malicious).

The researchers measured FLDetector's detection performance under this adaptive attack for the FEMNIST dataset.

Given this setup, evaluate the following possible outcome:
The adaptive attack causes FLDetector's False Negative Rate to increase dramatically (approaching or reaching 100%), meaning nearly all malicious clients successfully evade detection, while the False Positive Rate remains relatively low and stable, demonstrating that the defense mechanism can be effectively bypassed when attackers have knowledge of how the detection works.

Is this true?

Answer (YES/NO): YES